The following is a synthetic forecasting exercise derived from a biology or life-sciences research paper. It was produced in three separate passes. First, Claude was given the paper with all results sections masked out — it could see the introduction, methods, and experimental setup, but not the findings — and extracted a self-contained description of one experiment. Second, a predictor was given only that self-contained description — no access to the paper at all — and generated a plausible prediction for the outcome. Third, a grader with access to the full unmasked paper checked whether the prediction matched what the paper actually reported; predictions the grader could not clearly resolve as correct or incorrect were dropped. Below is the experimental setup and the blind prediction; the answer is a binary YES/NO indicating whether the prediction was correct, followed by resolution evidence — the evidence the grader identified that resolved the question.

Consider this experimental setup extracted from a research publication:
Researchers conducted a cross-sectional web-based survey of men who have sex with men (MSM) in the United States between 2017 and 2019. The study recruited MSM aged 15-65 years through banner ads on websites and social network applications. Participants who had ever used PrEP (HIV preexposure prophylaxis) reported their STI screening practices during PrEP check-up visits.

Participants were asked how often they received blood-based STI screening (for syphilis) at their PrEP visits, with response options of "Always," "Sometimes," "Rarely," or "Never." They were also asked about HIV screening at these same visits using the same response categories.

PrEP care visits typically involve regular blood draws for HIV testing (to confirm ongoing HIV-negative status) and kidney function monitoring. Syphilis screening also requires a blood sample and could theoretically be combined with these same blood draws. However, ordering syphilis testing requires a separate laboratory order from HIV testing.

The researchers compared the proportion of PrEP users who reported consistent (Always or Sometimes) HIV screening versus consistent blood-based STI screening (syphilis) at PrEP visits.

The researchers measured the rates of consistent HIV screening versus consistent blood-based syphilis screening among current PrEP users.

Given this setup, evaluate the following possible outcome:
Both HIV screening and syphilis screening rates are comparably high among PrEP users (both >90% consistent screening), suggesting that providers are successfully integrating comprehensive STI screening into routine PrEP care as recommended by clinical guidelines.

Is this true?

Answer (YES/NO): NO